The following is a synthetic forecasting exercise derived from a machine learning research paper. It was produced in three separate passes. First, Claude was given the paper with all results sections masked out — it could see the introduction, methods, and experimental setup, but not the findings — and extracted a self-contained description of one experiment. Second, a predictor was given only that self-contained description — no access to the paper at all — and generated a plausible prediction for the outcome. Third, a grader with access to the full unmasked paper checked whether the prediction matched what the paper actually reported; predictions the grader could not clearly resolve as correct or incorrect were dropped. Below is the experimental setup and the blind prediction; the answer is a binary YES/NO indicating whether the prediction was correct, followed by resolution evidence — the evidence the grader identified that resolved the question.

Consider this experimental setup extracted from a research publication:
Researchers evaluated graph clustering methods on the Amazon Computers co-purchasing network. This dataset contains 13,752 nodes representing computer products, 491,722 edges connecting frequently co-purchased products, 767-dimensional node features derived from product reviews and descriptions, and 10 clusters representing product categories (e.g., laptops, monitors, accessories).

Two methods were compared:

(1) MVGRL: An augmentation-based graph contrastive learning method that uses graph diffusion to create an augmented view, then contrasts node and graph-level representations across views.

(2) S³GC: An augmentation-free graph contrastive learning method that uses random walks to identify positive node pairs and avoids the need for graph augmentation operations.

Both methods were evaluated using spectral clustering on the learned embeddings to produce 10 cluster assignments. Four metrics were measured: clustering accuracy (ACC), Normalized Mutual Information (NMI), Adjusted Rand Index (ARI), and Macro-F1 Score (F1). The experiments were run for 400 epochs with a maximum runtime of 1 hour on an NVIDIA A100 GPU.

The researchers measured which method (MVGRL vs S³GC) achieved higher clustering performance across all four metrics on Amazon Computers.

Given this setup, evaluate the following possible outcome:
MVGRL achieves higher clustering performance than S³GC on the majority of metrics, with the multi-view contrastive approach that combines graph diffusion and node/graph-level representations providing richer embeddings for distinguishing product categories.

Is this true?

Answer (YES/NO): NO